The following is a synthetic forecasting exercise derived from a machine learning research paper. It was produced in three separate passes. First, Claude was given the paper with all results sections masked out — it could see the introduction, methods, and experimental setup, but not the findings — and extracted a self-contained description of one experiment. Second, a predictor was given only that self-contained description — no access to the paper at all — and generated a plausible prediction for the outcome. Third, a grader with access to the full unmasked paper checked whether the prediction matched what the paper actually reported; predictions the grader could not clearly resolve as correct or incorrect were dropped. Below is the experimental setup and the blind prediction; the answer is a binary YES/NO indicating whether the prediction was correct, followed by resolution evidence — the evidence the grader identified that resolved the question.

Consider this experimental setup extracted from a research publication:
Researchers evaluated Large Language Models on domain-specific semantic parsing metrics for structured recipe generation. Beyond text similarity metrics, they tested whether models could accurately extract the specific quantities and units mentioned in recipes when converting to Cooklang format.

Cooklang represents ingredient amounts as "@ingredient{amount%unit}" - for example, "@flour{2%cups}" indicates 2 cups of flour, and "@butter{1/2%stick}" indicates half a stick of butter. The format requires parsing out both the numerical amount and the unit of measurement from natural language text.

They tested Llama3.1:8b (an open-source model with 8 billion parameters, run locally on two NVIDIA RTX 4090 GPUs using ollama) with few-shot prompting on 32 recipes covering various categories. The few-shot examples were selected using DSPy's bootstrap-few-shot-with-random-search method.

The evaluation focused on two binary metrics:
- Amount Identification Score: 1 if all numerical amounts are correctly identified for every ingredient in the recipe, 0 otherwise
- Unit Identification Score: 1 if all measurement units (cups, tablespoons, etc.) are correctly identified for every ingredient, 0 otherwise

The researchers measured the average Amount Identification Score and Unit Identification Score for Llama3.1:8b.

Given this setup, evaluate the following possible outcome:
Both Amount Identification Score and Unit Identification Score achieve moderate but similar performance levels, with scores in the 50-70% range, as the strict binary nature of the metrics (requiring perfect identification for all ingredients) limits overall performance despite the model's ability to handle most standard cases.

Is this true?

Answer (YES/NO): NO